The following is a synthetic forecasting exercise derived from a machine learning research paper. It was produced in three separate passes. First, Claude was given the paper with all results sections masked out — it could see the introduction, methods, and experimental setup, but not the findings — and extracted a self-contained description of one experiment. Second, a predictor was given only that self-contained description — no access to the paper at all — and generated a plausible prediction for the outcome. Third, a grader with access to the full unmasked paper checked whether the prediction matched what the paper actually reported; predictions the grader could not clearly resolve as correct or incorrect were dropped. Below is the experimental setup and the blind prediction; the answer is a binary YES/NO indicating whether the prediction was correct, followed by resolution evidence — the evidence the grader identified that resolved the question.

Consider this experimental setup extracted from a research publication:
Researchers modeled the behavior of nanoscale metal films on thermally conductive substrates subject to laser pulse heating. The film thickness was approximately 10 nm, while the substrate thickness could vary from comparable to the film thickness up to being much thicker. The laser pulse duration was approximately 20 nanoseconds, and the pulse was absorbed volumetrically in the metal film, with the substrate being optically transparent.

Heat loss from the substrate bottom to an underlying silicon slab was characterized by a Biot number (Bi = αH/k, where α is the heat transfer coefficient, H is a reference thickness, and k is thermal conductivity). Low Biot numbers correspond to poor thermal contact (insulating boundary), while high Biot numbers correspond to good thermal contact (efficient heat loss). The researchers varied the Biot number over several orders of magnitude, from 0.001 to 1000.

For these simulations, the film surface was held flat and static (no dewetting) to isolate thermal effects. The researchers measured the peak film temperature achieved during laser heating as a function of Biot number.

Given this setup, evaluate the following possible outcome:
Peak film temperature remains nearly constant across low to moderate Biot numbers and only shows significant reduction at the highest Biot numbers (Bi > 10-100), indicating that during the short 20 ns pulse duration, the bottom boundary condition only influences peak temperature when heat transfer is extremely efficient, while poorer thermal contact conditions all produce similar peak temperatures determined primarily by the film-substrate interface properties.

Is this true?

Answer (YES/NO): NO